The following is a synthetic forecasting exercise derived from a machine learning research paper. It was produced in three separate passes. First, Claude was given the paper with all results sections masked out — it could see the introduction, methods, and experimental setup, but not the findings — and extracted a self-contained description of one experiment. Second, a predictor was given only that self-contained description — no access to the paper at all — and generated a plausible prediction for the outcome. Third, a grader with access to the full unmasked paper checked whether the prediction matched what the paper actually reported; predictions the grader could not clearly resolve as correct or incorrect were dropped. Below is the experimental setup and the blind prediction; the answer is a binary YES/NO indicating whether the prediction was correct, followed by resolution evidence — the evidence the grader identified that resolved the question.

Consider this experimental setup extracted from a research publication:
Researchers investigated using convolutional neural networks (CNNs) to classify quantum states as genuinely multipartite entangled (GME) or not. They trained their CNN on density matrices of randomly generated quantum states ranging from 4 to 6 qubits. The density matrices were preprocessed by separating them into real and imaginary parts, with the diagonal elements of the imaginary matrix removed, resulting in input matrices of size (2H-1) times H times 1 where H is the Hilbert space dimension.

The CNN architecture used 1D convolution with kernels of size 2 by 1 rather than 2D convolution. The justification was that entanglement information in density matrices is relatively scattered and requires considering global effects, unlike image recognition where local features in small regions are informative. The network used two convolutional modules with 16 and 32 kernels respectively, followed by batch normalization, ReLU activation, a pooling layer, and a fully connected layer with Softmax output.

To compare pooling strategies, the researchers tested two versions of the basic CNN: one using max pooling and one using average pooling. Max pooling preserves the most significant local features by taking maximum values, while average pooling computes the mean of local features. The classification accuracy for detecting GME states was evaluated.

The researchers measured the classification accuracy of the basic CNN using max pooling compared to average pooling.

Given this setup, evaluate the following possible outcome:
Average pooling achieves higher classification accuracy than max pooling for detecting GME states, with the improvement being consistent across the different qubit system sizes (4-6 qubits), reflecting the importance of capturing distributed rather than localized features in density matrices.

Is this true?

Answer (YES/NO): NO